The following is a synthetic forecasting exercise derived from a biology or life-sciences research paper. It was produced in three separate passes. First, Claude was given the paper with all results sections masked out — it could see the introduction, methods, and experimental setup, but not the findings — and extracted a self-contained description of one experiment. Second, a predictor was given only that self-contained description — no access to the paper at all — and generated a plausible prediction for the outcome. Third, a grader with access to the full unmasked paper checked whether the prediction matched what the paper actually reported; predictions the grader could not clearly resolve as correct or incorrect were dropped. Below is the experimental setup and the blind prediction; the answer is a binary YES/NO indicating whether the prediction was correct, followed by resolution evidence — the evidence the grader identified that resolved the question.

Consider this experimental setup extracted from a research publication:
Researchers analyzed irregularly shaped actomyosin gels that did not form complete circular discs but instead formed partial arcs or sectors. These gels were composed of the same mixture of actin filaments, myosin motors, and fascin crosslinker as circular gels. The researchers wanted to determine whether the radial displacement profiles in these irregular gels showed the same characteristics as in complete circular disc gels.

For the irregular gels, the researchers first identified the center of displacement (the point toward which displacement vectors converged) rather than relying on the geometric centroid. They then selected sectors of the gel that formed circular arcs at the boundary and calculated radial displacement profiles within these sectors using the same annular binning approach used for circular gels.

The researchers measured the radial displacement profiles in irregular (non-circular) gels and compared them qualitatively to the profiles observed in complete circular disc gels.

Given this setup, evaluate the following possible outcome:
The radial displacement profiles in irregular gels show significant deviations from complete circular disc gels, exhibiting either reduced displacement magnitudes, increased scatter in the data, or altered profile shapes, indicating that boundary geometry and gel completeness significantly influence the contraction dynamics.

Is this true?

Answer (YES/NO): NO